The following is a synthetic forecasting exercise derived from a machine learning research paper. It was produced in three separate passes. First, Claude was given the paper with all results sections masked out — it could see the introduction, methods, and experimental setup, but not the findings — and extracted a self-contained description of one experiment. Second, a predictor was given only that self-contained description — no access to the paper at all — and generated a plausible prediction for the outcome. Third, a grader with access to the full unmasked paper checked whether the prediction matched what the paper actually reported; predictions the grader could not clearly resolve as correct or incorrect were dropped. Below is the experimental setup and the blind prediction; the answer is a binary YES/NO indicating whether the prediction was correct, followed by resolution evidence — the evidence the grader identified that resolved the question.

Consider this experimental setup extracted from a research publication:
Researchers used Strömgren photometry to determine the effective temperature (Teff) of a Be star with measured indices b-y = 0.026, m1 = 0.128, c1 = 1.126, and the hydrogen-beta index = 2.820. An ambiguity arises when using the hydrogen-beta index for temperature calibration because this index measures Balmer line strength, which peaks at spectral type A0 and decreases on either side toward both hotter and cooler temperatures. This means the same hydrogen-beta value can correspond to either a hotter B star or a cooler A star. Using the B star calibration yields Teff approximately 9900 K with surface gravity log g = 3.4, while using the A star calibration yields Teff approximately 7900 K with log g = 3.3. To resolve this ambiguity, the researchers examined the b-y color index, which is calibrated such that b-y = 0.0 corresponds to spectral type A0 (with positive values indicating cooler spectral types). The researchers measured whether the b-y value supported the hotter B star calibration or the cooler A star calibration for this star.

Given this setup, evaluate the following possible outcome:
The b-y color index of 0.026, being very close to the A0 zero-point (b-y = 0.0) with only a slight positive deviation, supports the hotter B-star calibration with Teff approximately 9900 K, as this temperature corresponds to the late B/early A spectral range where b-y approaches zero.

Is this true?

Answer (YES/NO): YES